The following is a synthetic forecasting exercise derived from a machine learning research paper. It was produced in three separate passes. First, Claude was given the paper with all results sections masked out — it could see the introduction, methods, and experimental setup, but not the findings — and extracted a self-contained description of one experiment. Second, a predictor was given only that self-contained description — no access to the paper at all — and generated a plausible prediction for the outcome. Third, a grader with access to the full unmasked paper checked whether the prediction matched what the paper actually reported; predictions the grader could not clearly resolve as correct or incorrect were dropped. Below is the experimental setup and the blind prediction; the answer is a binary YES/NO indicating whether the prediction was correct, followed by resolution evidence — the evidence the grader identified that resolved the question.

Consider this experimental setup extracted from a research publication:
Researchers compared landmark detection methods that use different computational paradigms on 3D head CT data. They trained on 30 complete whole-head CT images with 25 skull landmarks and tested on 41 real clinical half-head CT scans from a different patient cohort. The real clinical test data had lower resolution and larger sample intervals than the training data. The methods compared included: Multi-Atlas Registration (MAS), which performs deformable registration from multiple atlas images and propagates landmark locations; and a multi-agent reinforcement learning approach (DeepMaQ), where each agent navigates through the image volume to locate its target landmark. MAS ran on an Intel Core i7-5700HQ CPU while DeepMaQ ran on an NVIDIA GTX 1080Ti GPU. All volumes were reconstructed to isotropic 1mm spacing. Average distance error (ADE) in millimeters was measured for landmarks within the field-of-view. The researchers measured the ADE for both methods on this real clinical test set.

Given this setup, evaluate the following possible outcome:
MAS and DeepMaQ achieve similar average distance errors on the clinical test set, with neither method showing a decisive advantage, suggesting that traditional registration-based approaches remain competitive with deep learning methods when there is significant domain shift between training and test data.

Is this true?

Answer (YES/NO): NO